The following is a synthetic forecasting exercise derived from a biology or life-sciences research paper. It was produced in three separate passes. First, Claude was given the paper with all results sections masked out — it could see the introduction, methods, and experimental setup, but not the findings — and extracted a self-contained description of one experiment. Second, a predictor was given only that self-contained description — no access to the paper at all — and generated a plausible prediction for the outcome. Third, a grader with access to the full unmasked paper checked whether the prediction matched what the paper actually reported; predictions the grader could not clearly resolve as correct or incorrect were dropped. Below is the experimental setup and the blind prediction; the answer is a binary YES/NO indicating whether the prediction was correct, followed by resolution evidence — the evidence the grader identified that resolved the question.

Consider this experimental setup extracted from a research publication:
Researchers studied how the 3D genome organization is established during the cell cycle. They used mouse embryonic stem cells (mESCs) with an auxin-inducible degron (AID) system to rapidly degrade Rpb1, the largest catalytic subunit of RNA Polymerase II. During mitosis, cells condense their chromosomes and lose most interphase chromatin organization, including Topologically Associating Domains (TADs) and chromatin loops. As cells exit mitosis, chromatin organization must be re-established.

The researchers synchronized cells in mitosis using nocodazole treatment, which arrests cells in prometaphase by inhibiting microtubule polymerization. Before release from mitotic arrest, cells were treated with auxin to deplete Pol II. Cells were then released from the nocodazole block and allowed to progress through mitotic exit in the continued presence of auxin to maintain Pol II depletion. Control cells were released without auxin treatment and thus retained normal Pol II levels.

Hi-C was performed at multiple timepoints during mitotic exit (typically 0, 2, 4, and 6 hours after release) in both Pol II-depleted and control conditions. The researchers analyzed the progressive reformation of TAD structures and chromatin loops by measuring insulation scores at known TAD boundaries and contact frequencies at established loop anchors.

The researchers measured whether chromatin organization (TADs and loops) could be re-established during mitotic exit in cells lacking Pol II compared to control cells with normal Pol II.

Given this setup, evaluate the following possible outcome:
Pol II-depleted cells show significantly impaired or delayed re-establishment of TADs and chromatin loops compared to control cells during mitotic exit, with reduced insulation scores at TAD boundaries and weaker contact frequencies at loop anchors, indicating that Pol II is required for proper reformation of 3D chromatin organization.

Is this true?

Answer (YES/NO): NO